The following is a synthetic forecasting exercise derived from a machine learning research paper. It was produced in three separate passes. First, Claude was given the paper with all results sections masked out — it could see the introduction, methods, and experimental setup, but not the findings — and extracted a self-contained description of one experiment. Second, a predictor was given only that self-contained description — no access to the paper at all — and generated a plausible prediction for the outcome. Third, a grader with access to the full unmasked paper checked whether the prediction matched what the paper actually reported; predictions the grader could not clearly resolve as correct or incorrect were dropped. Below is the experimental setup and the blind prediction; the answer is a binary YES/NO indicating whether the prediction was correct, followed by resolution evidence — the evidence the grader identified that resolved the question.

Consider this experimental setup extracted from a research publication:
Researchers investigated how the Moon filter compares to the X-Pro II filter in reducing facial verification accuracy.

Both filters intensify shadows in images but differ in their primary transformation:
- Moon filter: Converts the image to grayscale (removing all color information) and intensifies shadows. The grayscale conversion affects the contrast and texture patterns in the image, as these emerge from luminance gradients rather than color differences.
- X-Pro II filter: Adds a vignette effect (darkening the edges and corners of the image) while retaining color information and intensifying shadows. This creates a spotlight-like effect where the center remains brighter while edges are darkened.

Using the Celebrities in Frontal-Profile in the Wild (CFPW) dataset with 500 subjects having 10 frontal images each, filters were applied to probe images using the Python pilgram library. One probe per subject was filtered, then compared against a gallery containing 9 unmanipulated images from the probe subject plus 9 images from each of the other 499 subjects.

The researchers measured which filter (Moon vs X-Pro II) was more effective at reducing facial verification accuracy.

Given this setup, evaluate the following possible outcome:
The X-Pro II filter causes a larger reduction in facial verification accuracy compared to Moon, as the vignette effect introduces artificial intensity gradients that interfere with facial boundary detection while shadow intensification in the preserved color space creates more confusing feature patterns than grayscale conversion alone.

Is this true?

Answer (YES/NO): NO